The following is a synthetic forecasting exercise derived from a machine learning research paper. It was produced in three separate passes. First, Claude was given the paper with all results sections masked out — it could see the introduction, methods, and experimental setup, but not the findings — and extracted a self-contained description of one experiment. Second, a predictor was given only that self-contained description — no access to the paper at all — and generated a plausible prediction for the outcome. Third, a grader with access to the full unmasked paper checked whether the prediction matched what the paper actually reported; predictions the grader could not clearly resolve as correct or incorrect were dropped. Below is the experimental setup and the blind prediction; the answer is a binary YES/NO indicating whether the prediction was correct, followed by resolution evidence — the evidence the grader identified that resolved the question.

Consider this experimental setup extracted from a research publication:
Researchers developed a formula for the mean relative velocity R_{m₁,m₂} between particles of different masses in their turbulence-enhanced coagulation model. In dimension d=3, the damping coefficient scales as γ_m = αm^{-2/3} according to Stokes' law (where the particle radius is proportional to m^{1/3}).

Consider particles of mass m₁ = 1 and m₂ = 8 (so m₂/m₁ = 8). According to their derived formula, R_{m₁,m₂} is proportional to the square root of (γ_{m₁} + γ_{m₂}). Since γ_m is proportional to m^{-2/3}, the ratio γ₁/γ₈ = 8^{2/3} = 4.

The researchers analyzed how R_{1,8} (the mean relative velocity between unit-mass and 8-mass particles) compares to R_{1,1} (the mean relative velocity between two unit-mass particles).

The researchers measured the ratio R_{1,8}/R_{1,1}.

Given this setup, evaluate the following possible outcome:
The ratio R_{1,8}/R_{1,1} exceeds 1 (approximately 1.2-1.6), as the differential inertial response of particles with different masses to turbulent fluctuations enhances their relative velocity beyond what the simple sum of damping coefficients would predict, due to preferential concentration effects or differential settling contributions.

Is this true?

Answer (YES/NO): NO